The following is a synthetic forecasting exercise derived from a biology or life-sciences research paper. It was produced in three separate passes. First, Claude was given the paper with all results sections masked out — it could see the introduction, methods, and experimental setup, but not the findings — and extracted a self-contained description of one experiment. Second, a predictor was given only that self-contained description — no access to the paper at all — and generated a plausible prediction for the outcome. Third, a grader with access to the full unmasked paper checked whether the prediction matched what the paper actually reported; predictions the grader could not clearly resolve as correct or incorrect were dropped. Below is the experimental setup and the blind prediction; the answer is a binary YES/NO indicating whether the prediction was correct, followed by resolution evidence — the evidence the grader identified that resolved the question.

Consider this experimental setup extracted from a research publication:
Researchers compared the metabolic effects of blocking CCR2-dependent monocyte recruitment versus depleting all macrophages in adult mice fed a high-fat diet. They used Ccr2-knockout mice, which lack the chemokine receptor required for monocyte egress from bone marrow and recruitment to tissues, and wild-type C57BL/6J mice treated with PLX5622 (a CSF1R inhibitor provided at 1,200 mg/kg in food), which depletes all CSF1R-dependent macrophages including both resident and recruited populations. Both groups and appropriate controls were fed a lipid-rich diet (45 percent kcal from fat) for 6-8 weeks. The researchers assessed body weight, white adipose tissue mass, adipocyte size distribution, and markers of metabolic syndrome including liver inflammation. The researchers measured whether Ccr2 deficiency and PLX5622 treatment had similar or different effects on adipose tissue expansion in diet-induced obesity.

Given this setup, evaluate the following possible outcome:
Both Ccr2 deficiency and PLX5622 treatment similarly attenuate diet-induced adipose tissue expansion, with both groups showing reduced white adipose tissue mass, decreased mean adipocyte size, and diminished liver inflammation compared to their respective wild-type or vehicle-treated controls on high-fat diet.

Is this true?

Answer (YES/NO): NO